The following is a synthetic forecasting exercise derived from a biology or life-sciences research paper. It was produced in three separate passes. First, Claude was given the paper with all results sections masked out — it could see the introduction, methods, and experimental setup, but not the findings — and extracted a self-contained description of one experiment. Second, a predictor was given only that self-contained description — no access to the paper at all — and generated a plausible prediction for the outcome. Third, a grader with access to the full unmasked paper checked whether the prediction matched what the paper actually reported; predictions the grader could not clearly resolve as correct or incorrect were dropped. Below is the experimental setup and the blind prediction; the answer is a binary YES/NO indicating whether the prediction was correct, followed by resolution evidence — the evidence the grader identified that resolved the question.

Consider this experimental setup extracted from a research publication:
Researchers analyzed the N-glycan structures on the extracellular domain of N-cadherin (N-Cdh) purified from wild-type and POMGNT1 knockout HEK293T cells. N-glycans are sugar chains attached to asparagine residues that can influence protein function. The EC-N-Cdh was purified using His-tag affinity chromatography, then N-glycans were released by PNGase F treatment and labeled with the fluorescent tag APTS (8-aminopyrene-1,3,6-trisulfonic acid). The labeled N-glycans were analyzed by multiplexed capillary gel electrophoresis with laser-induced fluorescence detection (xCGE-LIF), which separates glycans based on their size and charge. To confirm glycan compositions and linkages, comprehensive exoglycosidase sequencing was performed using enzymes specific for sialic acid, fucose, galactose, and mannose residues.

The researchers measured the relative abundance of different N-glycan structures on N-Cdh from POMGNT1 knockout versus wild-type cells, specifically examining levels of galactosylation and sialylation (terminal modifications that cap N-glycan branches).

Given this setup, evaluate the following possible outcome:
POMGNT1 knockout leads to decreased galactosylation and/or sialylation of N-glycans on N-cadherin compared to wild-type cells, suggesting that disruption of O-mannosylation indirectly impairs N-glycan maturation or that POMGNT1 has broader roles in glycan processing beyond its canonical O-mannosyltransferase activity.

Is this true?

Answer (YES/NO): YES